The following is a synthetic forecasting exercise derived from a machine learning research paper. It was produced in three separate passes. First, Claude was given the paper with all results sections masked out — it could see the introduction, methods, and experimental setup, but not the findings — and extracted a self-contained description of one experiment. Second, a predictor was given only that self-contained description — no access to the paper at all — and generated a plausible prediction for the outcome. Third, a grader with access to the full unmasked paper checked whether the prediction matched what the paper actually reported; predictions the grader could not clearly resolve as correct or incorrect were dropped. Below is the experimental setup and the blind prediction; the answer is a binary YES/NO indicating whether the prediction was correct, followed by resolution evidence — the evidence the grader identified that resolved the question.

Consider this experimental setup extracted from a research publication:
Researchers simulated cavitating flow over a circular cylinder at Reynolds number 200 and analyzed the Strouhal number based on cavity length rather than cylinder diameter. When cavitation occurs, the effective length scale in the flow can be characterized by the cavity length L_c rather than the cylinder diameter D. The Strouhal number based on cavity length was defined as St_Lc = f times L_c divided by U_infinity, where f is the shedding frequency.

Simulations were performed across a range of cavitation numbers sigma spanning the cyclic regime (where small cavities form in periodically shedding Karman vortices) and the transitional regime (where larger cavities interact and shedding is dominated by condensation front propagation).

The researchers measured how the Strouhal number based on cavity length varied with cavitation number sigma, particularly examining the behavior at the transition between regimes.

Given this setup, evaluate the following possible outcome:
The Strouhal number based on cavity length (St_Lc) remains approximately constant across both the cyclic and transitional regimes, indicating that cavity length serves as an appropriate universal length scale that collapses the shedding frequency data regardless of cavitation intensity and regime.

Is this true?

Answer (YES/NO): NO